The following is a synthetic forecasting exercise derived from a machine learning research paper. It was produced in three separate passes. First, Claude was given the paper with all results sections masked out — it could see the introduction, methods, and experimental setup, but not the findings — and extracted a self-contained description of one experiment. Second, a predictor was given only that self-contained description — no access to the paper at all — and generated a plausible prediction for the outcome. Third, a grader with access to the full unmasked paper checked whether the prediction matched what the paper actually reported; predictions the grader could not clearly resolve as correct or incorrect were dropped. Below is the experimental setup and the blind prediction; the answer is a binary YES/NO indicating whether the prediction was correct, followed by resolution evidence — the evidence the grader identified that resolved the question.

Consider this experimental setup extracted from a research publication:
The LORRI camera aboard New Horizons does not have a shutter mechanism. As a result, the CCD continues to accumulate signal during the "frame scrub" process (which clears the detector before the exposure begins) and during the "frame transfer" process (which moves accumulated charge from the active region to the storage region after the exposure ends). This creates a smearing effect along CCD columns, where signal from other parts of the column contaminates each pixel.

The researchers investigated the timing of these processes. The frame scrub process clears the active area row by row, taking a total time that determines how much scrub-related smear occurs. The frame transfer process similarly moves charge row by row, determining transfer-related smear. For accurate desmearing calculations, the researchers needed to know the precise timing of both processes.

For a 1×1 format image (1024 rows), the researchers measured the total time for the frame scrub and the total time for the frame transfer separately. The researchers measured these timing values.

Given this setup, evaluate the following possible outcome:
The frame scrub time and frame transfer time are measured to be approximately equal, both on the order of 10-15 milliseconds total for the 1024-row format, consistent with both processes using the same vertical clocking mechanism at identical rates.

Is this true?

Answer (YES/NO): NO